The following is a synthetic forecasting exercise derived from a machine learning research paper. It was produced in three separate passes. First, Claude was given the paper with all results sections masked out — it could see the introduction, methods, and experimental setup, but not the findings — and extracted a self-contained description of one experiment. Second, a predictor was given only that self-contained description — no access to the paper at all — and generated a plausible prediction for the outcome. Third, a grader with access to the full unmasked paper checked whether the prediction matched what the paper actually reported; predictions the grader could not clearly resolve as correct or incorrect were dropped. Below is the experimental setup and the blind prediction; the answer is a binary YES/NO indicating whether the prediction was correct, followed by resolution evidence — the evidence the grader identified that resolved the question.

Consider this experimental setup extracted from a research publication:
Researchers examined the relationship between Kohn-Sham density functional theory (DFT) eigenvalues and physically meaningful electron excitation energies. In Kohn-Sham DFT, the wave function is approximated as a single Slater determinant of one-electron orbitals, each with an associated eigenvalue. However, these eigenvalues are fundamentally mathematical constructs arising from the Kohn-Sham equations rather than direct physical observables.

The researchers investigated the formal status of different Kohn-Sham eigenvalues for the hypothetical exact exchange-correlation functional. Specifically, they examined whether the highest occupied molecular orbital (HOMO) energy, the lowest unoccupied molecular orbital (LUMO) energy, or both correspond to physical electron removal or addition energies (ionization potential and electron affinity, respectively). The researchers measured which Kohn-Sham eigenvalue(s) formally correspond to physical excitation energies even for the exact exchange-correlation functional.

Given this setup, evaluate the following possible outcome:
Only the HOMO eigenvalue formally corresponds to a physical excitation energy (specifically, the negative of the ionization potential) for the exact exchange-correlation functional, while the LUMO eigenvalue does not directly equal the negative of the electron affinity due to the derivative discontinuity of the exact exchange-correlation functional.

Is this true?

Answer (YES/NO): YES